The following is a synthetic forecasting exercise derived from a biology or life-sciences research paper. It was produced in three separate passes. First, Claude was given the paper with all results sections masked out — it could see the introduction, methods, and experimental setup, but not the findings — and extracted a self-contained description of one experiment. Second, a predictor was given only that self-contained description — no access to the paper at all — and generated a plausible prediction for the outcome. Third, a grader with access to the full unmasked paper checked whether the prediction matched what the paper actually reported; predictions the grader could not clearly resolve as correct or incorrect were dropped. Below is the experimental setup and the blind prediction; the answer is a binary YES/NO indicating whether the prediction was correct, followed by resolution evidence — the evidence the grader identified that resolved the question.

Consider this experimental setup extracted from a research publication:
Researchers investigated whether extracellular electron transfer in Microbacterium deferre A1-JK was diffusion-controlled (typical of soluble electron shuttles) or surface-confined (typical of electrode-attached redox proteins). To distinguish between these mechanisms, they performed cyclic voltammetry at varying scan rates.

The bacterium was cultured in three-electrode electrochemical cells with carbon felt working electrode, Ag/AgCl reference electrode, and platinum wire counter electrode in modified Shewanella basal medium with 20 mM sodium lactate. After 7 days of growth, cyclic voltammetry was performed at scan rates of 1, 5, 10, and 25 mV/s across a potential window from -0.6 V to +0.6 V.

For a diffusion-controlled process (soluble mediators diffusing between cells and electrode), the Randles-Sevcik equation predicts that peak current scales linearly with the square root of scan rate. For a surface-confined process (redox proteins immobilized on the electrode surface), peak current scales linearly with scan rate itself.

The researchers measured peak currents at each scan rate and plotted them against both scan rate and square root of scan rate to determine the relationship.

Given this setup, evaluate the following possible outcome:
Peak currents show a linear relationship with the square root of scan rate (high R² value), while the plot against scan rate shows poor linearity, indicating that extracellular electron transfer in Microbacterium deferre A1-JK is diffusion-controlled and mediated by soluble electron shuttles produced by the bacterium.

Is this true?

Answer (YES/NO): YES